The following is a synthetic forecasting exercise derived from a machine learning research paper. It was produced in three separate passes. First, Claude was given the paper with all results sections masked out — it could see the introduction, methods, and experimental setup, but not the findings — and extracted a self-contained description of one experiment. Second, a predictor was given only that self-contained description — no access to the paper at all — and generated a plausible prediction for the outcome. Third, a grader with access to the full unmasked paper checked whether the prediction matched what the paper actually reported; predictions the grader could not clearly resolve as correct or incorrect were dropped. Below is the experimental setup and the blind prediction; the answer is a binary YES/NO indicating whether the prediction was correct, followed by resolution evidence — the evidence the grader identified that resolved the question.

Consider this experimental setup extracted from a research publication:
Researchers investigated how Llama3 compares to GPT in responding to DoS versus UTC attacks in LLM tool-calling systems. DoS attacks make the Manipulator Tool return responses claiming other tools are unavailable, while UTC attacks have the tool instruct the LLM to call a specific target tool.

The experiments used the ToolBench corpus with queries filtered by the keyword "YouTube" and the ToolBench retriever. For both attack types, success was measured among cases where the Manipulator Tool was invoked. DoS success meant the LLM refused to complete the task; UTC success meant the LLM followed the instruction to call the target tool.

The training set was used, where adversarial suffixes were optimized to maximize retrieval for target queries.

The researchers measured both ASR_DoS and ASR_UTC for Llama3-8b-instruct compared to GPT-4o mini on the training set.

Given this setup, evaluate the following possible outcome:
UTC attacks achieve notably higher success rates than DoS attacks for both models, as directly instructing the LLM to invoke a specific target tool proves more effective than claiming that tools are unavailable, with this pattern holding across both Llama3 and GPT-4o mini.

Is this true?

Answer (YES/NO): NO